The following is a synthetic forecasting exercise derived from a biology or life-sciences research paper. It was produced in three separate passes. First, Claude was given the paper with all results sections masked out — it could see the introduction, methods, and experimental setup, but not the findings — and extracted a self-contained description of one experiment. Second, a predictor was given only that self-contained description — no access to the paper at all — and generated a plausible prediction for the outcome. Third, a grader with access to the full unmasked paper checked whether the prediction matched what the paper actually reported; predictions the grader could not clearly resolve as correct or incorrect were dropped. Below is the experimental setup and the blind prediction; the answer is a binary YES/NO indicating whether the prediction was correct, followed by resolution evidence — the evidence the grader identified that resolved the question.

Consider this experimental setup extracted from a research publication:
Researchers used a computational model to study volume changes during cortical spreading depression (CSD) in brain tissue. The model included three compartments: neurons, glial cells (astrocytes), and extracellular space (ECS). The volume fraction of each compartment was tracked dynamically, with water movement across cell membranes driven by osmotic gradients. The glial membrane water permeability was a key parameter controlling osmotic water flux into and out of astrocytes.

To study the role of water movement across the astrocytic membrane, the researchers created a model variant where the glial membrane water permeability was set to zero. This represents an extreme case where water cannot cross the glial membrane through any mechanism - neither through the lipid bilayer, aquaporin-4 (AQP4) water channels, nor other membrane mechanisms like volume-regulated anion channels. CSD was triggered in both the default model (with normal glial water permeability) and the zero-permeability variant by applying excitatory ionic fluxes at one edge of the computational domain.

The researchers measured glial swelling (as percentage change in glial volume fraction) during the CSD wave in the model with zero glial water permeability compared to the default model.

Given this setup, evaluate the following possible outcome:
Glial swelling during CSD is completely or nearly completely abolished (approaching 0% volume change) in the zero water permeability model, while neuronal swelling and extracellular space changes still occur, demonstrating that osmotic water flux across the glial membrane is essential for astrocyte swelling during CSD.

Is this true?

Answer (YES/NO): YES